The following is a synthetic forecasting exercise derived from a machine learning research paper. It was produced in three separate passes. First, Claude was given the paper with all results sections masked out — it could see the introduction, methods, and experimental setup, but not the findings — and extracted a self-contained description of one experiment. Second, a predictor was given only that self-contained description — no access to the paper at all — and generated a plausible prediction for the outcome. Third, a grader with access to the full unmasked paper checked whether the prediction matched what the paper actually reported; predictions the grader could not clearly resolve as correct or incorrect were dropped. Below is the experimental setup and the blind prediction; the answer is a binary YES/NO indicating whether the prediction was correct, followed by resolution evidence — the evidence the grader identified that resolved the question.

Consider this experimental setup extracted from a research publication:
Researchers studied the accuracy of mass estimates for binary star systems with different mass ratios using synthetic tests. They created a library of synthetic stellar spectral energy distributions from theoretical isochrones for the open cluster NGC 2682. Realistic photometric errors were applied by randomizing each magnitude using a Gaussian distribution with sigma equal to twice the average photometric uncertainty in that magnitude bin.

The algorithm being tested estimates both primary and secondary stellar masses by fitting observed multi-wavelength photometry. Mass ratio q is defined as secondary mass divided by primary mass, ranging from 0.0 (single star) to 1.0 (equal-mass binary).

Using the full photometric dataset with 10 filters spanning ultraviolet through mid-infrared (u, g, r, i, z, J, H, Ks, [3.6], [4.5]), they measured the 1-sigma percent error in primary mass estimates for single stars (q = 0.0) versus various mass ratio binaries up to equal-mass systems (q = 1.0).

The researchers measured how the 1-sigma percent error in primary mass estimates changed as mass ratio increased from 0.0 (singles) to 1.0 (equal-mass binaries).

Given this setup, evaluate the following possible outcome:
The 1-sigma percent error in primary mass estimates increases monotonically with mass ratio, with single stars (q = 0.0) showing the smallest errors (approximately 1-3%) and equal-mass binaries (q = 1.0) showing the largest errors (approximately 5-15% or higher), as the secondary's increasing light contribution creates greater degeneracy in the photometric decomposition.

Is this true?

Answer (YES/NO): NO